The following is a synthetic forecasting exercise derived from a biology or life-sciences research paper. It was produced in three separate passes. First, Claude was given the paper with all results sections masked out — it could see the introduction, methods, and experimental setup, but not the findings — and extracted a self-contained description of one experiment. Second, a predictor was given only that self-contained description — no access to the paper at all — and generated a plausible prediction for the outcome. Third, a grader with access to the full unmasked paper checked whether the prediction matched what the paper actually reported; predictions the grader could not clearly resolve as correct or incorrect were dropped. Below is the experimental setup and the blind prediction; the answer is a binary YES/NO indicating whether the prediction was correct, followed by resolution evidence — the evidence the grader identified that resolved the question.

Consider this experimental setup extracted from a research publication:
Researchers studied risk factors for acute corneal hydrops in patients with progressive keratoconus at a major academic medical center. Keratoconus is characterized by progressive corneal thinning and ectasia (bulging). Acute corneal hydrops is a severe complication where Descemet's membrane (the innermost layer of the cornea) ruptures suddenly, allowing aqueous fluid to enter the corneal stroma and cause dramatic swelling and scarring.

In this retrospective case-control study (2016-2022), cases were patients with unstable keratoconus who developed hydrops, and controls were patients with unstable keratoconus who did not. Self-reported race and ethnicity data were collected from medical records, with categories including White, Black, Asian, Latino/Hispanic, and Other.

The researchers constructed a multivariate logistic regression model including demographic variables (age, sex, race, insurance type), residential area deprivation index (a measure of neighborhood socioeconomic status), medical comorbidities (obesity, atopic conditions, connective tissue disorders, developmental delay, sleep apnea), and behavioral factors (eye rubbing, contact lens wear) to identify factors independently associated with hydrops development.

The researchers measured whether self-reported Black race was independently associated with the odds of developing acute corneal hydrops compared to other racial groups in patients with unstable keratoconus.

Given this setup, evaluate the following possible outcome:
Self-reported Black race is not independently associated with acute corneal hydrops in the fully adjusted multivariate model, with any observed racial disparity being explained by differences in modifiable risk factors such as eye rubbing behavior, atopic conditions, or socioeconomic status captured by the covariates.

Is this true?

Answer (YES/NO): NO